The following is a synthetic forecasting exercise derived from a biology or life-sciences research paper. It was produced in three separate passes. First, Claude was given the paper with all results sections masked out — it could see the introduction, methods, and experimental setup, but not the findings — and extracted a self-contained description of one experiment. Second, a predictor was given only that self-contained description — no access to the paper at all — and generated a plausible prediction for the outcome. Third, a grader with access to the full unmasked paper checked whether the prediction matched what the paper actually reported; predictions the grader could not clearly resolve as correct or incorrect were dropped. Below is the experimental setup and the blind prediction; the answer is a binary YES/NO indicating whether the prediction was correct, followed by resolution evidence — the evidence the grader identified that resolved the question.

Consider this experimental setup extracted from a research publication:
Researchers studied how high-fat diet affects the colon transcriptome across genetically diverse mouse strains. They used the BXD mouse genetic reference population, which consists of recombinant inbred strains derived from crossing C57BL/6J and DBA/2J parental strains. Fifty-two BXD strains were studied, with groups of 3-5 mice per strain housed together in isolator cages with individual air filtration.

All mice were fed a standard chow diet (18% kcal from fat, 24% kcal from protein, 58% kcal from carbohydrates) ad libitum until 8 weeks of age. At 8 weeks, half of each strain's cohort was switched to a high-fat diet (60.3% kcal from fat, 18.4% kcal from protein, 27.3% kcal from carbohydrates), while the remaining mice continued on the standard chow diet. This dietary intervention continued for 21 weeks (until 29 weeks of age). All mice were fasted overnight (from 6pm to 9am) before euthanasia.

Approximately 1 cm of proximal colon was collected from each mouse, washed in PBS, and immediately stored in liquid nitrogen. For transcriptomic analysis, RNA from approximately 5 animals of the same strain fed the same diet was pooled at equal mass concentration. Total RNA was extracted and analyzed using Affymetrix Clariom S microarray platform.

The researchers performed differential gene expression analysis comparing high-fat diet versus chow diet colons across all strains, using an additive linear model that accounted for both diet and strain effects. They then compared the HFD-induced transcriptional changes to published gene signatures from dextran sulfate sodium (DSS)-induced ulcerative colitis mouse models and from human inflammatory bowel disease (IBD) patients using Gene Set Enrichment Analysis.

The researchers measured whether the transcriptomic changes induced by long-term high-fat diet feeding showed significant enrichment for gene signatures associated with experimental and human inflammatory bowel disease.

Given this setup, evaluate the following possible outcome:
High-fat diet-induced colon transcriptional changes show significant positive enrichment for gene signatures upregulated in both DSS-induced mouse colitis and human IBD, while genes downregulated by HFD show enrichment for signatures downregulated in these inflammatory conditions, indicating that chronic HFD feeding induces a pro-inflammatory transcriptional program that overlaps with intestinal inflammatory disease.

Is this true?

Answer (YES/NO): YES